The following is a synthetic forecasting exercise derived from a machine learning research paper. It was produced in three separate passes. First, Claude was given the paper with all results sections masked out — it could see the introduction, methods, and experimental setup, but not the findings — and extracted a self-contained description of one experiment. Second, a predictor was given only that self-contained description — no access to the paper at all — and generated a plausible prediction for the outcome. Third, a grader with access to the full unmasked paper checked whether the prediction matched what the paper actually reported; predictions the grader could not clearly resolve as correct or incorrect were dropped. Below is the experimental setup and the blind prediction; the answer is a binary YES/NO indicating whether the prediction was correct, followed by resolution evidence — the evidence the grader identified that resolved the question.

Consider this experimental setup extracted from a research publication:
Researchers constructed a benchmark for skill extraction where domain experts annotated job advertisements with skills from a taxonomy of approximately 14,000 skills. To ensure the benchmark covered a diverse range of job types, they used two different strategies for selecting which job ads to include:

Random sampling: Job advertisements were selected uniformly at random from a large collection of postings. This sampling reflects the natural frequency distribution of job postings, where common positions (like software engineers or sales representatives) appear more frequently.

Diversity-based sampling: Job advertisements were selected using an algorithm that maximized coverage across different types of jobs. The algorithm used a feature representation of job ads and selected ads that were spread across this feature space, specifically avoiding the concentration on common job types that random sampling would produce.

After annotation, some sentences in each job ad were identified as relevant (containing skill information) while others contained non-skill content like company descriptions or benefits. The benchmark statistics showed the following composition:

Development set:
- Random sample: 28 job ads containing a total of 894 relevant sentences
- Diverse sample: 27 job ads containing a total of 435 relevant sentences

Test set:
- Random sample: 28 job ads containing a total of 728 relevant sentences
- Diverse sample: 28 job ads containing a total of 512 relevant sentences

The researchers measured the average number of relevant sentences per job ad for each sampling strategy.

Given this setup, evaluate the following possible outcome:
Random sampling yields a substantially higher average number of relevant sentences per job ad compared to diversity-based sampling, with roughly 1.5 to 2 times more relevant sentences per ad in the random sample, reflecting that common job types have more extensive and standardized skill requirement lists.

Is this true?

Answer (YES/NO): NO